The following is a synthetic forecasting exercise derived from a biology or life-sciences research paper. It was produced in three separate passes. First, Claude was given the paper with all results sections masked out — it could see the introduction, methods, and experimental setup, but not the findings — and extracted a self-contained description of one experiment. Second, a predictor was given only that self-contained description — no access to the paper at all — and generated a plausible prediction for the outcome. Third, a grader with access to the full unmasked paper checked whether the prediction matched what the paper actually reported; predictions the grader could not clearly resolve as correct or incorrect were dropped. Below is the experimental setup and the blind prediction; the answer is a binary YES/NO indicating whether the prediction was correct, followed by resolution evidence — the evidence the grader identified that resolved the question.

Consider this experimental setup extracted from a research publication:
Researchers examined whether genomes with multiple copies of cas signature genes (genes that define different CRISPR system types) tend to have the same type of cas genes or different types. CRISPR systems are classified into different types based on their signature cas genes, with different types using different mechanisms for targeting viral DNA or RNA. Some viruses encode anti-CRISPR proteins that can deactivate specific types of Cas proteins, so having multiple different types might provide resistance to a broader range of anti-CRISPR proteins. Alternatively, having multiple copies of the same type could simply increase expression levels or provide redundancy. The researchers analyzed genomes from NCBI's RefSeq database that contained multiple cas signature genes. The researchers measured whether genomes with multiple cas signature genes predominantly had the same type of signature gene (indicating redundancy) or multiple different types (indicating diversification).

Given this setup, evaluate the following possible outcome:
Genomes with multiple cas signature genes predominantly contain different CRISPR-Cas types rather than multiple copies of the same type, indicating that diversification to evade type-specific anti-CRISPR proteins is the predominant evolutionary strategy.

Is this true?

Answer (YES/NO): YES